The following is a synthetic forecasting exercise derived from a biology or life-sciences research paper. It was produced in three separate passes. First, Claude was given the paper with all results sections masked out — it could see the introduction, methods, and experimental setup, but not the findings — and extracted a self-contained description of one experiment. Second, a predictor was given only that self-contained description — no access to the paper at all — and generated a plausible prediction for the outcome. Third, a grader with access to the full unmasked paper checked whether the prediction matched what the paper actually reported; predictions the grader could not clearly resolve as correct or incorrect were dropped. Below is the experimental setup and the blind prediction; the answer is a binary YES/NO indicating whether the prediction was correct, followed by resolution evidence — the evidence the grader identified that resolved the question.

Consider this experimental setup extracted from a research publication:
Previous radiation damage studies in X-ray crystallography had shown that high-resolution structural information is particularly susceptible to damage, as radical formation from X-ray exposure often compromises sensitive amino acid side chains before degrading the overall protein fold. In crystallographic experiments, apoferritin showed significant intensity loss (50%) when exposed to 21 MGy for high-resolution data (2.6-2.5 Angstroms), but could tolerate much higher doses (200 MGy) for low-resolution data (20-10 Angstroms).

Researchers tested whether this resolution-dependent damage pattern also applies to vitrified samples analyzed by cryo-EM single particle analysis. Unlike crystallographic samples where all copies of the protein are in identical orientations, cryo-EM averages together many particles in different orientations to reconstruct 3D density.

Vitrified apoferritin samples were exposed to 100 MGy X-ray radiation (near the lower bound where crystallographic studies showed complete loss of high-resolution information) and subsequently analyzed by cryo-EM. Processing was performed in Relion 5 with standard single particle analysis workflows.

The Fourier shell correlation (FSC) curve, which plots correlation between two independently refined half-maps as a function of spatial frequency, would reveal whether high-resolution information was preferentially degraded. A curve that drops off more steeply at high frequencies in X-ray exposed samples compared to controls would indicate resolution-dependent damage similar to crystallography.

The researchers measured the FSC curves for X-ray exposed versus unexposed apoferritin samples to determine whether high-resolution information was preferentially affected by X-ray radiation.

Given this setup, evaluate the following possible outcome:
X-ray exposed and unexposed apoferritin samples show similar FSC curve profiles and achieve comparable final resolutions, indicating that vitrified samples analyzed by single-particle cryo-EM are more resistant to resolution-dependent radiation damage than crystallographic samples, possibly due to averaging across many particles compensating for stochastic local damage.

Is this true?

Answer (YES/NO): NO